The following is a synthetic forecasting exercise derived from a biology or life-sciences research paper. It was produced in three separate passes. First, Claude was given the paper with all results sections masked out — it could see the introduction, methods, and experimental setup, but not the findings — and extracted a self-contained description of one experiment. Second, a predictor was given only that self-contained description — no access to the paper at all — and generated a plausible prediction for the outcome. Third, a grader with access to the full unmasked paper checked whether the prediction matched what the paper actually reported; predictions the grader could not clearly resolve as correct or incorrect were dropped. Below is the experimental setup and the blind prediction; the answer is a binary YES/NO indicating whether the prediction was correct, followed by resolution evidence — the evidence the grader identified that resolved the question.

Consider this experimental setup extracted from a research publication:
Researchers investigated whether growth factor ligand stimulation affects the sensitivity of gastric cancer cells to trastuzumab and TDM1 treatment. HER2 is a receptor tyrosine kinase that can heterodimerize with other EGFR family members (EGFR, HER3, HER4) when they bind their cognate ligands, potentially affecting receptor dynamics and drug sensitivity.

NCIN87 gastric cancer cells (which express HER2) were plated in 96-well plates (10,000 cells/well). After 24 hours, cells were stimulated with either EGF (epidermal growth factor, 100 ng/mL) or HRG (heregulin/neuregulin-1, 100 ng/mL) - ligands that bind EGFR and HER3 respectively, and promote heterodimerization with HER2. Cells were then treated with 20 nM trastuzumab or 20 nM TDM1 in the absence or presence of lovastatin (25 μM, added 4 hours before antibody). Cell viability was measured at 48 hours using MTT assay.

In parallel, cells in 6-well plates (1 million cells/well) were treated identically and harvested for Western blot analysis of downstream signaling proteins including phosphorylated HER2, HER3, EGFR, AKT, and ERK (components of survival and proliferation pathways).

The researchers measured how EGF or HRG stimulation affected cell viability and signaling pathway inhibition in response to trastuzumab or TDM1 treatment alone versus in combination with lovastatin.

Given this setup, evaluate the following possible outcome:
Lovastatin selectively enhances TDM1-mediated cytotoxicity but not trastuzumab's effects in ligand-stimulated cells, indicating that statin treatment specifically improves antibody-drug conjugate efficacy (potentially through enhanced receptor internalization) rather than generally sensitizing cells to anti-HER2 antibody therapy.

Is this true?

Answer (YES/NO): NO